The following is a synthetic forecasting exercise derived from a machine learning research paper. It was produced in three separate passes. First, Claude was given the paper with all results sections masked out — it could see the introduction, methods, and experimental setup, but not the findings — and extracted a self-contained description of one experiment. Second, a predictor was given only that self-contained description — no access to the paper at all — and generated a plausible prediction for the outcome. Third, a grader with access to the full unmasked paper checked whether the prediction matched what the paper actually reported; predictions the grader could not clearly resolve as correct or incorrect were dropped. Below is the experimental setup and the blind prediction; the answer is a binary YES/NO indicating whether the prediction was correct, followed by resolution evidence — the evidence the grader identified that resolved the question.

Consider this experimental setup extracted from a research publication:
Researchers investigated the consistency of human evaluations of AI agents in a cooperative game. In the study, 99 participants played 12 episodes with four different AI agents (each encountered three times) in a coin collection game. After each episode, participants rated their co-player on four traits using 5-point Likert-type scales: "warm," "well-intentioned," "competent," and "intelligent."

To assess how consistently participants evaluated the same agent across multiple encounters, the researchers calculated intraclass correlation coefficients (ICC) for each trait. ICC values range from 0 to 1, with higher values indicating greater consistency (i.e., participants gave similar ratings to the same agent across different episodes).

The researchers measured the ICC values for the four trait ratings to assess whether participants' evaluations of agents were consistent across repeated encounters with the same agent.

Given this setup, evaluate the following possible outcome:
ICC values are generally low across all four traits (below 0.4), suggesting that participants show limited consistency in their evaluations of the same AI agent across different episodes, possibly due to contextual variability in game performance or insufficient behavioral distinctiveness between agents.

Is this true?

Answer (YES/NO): NO